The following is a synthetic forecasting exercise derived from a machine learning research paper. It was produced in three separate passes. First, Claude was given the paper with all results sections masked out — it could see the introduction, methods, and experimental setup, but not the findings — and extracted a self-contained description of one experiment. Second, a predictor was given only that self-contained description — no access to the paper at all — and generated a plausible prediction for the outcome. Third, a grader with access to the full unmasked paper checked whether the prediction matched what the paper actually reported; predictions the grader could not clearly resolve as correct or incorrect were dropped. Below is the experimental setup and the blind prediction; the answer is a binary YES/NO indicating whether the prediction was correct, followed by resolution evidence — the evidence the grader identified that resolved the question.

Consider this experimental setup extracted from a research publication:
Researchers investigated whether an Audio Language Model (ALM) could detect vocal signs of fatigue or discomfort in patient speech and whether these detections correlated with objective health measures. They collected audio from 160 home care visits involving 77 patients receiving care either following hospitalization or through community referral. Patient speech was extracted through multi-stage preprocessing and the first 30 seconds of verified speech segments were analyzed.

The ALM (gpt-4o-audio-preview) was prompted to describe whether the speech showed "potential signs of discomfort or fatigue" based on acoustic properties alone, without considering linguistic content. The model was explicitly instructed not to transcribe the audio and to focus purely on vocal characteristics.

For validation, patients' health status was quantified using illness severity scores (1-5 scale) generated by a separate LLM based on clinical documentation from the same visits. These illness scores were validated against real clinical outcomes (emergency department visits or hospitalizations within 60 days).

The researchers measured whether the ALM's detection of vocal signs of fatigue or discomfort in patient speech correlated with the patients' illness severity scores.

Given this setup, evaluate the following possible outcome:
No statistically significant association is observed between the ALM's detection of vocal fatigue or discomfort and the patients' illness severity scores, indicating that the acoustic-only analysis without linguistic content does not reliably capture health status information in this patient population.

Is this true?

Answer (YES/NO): NO